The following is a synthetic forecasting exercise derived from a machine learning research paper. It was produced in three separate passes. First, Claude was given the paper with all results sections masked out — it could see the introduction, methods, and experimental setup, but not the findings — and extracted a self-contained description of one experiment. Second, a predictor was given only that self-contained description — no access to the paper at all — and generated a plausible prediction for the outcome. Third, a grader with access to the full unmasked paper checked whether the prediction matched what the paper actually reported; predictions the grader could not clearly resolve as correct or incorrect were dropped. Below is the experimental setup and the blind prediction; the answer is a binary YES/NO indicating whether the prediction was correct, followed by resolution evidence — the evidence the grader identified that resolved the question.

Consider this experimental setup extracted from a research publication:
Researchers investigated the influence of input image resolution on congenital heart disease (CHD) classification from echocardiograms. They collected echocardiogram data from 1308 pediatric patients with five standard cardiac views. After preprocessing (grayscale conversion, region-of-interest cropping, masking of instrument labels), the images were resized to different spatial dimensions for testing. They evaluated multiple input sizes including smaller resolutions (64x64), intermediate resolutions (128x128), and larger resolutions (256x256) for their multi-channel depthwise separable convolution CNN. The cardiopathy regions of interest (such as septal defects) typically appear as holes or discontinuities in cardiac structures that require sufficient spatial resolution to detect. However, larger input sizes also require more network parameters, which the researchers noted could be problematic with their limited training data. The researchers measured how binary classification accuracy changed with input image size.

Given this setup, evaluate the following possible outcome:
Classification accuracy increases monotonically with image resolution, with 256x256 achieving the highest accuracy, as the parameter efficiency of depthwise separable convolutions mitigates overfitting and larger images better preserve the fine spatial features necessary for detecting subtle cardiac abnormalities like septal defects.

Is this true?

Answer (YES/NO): NO